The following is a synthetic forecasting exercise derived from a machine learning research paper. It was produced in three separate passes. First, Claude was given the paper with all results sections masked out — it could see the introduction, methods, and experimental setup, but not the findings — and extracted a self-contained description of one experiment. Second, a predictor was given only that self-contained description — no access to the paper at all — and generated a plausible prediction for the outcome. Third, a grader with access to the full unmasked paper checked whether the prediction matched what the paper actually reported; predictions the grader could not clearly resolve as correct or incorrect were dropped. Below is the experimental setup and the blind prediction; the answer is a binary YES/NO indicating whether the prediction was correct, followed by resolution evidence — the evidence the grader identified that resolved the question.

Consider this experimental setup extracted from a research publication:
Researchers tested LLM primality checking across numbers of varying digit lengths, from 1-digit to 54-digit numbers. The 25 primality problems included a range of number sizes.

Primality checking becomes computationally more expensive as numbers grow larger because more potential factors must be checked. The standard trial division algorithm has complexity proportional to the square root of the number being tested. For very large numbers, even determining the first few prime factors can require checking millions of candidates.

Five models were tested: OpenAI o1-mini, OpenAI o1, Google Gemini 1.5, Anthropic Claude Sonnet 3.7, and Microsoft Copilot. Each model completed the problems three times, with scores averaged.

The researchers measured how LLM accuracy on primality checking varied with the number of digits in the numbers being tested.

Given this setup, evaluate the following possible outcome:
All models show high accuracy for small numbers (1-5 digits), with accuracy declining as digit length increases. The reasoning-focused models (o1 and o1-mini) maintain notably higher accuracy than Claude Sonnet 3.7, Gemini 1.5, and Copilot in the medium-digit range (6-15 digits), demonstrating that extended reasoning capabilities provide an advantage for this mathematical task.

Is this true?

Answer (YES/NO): NO